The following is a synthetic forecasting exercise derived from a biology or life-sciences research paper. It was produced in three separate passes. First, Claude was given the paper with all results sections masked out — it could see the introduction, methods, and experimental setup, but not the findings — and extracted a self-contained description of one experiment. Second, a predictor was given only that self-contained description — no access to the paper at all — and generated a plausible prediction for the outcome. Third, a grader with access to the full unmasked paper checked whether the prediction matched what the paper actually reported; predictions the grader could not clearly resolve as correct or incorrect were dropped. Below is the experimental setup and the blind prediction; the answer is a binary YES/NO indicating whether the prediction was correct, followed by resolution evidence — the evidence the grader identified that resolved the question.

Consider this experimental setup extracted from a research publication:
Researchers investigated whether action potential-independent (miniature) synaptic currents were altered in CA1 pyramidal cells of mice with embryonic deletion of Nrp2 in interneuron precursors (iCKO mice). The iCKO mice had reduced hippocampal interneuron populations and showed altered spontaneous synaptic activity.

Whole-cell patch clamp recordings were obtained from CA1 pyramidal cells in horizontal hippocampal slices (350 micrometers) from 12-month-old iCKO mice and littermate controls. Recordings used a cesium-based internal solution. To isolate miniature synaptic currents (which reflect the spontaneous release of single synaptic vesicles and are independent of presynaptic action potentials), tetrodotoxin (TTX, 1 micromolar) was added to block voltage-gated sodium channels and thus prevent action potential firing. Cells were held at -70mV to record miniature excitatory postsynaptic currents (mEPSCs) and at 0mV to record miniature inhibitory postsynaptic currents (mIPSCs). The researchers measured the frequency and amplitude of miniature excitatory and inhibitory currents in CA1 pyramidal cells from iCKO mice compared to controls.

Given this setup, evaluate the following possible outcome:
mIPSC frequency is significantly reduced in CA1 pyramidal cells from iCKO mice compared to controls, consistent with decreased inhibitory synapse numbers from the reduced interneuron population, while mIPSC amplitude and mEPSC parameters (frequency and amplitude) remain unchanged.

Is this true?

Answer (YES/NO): NO